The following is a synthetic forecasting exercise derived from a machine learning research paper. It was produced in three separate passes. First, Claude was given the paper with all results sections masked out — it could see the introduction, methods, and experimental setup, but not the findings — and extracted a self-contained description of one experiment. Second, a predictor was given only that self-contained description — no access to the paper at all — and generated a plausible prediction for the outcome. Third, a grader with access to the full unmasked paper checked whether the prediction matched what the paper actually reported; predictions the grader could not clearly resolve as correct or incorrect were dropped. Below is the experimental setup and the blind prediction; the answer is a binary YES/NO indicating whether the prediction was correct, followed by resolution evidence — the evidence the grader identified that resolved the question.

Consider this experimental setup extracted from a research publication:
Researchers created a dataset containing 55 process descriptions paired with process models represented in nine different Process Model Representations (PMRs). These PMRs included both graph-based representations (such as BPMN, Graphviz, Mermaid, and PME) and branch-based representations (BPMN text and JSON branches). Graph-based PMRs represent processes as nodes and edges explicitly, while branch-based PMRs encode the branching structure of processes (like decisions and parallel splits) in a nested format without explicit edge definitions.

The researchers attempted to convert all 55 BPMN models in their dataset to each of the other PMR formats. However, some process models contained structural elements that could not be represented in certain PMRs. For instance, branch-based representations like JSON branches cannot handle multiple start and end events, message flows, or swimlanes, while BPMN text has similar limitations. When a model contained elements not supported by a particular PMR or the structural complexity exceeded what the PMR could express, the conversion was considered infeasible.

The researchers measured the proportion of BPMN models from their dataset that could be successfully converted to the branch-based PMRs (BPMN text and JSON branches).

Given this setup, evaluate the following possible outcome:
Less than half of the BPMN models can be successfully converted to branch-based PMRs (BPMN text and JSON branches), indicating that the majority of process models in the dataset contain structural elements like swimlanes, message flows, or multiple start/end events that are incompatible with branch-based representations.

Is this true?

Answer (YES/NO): YES